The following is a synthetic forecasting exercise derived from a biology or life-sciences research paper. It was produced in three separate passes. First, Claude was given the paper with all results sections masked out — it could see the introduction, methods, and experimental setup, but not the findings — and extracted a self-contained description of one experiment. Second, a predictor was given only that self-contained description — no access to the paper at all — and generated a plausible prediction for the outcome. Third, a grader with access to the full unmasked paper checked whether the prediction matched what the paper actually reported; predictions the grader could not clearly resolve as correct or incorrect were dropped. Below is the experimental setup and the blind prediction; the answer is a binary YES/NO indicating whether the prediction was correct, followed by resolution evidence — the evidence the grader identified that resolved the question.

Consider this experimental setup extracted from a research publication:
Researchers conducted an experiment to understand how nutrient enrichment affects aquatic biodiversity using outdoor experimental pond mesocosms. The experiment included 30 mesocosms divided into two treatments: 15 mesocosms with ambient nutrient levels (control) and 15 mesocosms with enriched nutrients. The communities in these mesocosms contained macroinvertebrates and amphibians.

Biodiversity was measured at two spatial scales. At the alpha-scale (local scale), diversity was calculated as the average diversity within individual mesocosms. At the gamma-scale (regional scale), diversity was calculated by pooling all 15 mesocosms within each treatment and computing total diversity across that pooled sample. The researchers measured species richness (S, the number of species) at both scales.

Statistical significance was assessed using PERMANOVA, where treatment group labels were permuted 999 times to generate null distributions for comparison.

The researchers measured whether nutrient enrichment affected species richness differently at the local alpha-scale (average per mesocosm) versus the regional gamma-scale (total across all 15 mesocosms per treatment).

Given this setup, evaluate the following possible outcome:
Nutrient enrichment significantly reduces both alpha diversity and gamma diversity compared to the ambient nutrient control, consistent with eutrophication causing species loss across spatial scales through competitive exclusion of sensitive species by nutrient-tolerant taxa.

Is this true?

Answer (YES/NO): NO